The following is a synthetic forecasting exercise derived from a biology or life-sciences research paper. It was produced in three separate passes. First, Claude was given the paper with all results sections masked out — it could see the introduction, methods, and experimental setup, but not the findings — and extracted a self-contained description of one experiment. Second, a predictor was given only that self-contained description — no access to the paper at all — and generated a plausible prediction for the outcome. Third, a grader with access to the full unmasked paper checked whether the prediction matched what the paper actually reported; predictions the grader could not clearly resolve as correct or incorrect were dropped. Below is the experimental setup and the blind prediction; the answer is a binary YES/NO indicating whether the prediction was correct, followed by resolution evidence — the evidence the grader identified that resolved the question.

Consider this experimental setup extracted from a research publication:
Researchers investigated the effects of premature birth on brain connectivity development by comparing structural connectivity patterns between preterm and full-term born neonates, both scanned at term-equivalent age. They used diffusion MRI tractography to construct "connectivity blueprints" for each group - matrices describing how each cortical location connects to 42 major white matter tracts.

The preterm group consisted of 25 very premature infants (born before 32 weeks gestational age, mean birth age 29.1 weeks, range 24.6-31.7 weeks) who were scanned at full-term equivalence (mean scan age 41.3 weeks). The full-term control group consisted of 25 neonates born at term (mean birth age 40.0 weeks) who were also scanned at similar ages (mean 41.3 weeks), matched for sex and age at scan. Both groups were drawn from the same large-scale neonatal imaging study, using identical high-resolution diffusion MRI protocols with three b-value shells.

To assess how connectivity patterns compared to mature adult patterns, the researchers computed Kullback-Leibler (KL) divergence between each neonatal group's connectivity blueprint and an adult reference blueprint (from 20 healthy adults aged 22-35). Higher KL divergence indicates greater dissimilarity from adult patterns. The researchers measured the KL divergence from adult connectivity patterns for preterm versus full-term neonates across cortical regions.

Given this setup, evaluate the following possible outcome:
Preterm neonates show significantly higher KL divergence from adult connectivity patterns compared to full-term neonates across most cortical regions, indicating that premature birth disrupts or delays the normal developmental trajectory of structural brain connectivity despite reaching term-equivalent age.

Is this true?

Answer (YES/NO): NO